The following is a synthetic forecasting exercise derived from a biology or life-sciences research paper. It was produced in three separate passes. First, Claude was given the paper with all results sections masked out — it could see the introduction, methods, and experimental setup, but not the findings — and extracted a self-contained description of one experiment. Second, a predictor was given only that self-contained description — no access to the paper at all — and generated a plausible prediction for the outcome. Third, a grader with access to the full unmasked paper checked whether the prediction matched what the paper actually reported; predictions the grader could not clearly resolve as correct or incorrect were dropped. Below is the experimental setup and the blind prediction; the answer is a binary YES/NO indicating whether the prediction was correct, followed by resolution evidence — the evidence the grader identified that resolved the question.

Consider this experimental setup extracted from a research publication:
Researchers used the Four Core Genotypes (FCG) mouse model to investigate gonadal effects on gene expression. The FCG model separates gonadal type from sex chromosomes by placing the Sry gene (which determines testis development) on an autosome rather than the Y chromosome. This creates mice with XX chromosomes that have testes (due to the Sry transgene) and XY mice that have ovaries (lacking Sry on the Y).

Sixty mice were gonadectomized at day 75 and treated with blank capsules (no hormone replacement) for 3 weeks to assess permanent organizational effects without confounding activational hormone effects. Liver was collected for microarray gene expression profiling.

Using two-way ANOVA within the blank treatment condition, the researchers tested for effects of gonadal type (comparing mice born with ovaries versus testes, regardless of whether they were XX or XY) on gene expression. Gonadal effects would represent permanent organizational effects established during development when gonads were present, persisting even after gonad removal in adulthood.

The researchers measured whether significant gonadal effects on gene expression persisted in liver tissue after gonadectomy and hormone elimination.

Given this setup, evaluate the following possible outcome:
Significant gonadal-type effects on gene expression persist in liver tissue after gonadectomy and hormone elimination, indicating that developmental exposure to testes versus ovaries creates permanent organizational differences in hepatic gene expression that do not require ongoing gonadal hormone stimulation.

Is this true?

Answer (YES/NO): YES